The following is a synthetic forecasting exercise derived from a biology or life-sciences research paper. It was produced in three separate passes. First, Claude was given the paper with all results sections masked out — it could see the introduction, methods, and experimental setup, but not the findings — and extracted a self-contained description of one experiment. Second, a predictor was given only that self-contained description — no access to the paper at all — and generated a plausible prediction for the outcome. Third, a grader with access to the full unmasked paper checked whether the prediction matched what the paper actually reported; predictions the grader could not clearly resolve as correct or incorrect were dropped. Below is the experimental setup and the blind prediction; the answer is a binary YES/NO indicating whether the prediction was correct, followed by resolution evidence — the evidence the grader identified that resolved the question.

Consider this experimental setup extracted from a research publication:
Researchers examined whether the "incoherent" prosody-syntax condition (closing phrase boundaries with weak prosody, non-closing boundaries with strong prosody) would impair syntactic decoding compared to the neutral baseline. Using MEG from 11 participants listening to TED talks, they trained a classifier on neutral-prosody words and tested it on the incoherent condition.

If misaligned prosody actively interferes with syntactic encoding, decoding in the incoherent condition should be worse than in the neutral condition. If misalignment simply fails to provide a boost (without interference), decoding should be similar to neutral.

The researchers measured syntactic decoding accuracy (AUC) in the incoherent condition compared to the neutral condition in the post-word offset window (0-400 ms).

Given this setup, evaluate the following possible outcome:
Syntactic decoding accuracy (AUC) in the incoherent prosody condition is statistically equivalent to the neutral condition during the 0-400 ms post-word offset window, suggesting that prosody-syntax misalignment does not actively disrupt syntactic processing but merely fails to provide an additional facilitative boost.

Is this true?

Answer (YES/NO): YES